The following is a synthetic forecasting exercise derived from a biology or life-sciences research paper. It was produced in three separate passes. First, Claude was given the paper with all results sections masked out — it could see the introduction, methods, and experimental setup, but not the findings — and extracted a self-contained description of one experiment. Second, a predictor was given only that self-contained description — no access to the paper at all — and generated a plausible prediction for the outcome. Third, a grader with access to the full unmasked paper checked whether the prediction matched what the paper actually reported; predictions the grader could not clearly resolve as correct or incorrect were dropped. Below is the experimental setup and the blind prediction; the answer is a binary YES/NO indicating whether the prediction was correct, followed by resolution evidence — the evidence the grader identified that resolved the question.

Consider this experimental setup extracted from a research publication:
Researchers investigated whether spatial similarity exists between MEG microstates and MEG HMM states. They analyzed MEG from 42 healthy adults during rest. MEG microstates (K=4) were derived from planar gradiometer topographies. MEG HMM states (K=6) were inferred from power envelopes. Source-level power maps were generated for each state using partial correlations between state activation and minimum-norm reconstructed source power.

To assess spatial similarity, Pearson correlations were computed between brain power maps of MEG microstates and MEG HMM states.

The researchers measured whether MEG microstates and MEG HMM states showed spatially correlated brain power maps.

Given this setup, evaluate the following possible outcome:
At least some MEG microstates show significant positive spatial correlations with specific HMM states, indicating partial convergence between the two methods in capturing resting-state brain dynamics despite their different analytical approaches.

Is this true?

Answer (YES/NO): YES